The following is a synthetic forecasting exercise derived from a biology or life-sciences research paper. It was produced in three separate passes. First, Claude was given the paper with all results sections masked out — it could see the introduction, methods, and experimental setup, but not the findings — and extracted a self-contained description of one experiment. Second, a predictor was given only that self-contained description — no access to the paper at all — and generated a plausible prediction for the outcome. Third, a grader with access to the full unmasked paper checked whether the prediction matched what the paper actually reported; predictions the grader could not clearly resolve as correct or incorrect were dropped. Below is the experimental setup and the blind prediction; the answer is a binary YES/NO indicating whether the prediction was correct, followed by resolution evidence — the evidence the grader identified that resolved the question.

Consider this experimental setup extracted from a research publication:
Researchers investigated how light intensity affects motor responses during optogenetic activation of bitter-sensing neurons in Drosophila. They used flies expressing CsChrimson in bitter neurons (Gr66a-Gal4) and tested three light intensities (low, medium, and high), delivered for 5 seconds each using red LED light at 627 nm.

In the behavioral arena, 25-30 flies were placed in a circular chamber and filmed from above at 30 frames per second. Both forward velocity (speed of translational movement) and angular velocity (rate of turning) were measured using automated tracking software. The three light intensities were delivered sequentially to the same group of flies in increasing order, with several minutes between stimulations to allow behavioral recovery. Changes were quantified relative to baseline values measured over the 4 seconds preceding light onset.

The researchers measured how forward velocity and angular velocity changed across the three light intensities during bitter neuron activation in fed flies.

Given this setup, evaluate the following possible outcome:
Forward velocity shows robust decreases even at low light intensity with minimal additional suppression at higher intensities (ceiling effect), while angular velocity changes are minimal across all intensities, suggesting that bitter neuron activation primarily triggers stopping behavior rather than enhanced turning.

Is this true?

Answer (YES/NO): NO